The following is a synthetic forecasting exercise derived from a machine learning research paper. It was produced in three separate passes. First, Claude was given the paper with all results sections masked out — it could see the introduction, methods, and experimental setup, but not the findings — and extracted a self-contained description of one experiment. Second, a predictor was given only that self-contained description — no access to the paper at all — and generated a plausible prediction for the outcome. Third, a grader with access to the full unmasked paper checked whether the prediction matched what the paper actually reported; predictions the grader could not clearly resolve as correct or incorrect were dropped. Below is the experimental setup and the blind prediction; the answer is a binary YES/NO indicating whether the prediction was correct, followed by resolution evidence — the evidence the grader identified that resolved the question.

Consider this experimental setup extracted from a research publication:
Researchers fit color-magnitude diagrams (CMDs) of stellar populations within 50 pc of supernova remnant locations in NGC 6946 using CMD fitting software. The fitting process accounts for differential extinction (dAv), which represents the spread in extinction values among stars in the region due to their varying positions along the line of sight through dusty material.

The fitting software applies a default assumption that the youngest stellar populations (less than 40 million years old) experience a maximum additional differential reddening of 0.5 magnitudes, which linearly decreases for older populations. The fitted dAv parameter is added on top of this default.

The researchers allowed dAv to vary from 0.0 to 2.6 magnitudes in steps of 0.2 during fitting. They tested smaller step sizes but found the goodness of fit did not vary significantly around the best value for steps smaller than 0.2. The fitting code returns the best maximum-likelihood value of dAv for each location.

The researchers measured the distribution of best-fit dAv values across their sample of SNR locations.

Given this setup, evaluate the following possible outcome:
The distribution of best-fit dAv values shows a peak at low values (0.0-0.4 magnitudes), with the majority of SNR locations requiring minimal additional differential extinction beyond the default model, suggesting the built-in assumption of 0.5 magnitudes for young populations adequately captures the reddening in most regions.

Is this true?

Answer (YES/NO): YES